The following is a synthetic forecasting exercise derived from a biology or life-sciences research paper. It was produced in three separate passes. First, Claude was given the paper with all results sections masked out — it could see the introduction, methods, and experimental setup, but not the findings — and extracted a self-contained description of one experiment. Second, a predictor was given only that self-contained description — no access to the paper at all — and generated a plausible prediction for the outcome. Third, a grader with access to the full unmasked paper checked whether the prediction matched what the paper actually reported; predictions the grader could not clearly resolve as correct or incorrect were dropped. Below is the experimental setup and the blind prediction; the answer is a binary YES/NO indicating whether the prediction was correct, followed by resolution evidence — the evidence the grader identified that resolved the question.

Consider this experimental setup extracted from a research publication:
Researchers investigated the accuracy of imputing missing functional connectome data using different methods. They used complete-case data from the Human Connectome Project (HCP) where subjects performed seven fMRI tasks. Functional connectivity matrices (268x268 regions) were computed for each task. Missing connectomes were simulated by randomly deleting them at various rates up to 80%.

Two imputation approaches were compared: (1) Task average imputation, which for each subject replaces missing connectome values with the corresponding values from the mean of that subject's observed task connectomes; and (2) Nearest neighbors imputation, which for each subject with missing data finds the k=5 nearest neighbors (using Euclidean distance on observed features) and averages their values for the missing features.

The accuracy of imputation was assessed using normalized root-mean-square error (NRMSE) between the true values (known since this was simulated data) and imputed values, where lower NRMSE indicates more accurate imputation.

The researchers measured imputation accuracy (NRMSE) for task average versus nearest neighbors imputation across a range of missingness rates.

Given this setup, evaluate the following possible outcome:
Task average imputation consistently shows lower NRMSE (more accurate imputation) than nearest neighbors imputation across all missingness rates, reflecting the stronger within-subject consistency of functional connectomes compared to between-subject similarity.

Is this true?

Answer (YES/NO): NO